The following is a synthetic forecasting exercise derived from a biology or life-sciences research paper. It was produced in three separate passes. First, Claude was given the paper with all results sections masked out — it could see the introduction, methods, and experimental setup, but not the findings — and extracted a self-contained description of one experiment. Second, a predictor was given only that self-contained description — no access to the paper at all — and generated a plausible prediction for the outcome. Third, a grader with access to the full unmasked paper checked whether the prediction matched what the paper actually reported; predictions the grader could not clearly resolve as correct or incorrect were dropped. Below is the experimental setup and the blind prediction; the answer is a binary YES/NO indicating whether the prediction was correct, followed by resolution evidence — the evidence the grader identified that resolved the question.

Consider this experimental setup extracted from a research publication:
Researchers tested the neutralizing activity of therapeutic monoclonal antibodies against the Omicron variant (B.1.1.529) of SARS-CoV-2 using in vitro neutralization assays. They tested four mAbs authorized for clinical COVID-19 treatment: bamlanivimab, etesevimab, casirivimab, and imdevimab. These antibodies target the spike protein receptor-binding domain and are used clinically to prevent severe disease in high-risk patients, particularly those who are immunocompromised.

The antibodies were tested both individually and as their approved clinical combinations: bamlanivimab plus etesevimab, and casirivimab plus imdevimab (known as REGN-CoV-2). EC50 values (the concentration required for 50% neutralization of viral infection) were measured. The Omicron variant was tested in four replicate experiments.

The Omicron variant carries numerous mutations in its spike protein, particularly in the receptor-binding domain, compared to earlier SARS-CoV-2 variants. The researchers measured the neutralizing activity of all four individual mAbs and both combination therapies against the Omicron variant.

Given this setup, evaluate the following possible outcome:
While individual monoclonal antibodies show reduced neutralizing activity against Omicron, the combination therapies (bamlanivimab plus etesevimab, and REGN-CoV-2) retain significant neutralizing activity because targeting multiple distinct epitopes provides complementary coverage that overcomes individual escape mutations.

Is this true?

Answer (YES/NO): NO